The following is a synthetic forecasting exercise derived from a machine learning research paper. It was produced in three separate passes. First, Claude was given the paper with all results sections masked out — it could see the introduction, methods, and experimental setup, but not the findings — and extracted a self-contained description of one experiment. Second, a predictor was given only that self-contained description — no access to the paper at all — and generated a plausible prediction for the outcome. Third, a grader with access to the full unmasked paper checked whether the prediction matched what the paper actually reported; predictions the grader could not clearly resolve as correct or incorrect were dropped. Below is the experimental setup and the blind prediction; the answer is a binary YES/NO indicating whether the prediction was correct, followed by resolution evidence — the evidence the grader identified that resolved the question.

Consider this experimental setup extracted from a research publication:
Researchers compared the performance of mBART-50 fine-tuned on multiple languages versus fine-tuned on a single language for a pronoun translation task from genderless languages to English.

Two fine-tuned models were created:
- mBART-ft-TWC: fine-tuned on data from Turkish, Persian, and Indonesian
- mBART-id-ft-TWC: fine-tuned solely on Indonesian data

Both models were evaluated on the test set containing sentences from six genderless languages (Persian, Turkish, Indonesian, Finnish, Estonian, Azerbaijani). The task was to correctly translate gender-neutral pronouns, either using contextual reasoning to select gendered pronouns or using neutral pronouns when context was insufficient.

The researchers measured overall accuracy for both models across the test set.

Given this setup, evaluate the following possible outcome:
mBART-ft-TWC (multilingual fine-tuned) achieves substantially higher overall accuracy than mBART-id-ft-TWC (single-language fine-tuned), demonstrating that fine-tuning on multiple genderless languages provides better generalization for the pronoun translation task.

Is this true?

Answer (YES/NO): YES